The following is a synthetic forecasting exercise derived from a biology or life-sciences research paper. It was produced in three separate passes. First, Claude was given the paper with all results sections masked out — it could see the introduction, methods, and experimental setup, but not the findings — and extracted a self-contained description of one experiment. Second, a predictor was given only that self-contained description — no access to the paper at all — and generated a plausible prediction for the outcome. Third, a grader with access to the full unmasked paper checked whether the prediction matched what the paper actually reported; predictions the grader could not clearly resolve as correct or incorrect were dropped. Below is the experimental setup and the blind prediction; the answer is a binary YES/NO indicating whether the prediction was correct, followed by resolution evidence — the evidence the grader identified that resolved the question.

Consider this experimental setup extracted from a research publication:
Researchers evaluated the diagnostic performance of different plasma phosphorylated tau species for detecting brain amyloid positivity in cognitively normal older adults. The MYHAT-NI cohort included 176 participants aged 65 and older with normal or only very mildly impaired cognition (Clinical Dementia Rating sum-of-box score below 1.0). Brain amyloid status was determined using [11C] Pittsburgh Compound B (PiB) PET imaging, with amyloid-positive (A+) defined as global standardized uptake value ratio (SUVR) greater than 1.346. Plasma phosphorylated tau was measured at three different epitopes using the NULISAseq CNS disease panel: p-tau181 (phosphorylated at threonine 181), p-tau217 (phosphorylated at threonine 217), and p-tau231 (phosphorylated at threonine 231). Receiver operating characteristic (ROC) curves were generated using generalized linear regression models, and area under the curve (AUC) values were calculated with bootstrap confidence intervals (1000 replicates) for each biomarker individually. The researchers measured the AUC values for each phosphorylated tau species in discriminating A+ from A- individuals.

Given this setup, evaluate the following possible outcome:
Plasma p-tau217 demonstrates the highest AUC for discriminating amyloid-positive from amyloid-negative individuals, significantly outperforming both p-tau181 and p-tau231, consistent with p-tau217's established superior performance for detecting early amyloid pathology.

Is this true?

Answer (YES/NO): YES